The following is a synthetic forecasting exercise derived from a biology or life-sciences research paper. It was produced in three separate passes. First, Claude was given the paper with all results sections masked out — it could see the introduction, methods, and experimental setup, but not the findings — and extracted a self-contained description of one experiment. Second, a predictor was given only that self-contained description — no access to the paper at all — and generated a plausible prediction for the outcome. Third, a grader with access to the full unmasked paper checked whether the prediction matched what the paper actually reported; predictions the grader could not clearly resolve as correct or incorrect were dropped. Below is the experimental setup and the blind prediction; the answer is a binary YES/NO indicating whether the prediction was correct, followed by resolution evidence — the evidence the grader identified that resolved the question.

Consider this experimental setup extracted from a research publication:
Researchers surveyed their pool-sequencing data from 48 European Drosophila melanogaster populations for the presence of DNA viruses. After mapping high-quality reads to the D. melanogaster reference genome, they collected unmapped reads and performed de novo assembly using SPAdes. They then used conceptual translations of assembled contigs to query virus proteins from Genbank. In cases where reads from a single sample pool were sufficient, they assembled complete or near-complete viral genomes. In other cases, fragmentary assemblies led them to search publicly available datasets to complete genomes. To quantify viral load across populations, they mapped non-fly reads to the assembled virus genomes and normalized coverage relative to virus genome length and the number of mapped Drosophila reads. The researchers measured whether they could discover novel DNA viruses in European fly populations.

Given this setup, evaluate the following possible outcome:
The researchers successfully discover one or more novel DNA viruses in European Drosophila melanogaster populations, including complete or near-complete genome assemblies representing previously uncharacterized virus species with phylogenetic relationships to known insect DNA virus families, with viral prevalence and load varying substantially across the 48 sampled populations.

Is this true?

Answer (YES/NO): YES